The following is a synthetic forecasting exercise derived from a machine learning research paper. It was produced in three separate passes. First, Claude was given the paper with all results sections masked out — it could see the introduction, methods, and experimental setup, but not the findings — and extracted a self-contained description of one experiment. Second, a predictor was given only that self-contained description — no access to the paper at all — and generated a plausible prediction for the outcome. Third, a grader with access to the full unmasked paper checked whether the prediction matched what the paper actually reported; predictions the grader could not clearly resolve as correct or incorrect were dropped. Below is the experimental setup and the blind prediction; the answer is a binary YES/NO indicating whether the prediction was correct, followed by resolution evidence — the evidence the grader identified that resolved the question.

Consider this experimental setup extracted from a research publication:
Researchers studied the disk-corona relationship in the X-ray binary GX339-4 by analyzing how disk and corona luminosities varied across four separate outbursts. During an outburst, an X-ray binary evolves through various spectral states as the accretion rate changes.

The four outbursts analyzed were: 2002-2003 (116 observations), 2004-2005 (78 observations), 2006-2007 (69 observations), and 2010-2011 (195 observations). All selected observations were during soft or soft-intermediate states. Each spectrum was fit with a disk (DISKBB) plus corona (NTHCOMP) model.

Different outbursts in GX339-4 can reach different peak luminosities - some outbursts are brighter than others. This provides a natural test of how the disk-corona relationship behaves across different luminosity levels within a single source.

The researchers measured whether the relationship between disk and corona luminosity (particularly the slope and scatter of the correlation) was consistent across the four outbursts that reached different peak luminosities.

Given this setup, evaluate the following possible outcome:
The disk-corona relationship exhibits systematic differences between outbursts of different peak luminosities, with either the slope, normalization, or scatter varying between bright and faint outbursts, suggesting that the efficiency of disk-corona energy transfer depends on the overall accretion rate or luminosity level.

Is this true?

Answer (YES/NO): NO